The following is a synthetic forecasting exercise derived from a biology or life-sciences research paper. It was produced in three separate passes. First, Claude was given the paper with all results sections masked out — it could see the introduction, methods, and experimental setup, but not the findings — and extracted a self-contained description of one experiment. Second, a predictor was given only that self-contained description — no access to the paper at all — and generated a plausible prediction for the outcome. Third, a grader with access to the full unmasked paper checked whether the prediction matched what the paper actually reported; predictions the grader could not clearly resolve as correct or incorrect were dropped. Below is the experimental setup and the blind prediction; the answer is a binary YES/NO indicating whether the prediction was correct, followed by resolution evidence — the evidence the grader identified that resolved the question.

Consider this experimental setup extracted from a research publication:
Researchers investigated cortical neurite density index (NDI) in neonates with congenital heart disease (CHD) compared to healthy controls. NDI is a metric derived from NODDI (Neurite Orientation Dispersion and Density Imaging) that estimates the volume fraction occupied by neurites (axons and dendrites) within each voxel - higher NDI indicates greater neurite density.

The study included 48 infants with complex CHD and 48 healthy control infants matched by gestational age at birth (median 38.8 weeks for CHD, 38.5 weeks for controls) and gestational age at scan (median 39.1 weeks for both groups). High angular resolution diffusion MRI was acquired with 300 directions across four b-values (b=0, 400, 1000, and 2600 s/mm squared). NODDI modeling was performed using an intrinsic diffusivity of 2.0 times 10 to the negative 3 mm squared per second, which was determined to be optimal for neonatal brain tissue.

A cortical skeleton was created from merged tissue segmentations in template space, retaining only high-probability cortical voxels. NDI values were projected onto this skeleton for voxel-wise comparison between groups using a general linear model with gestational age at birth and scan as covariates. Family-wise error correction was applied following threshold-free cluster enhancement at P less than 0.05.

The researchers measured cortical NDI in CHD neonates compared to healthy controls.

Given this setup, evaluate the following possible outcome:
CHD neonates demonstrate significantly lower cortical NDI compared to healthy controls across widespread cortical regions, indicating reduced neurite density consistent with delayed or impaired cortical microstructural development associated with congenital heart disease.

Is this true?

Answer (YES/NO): NO